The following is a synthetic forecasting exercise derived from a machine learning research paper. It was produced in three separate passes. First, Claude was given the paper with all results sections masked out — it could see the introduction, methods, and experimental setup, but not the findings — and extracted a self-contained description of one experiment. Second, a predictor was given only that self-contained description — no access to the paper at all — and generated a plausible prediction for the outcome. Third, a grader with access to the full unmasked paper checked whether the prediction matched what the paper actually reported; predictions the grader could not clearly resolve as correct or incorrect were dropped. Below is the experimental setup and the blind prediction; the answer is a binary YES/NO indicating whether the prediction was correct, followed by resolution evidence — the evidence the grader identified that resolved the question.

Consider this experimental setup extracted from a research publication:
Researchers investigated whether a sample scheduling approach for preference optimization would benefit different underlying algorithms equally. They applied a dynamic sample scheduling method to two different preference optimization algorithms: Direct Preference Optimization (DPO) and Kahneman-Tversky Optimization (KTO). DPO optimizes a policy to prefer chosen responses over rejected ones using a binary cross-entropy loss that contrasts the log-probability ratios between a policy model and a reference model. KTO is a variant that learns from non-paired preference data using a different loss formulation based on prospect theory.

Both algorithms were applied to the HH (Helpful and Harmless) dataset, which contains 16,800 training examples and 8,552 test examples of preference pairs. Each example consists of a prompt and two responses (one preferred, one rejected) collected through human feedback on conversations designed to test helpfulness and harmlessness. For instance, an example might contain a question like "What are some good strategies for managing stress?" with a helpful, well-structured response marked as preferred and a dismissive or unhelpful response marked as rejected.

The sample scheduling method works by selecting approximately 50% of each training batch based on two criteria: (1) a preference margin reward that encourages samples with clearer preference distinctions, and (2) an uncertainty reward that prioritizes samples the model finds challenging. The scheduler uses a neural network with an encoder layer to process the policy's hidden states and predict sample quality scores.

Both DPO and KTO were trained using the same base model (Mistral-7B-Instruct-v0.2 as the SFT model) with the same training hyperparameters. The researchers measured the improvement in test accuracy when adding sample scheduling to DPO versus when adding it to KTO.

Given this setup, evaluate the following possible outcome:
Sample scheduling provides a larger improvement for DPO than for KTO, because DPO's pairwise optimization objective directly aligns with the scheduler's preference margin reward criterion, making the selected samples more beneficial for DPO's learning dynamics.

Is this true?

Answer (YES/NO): NO